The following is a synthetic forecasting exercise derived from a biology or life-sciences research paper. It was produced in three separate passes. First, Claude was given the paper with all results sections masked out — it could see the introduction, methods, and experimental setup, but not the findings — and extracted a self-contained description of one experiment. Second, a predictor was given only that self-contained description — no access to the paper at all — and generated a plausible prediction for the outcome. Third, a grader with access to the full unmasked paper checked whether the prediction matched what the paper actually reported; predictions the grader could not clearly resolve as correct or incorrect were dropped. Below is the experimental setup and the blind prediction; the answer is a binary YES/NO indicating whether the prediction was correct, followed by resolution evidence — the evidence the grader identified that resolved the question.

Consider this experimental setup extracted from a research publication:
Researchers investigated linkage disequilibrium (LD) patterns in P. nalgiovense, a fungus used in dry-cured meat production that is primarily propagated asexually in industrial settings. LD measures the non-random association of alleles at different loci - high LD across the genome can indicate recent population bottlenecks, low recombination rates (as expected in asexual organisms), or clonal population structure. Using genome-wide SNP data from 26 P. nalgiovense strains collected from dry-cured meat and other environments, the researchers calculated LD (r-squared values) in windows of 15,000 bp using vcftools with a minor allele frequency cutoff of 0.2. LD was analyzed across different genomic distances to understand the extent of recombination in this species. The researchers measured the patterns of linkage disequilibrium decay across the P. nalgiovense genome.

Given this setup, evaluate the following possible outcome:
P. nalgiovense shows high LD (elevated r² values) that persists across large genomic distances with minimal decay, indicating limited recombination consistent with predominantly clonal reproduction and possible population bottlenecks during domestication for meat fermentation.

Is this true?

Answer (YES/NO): YES